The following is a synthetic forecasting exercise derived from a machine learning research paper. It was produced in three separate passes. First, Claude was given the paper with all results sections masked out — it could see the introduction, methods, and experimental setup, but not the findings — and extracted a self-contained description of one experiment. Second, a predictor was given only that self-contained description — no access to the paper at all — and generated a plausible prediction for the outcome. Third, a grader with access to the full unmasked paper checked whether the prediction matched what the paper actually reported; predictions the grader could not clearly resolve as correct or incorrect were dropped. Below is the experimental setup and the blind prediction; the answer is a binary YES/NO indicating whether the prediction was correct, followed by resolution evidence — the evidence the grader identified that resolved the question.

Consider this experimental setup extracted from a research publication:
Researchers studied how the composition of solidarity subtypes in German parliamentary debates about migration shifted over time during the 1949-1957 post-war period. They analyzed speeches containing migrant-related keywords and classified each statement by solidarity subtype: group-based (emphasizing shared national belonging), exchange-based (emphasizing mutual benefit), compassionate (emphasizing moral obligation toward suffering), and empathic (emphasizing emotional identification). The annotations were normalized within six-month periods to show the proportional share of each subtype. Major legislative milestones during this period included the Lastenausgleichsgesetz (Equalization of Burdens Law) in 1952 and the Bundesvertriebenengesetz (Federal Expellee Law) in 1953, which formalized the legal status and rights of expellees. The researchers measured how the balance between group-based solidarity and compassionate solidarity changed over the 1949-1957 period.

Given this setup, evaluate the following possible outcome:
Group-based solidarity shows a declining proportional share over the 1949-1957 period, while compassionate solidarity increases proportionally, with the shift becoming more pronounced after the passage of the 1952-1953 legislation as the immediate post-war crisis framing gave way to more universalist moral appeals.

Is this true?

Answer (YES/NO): YES